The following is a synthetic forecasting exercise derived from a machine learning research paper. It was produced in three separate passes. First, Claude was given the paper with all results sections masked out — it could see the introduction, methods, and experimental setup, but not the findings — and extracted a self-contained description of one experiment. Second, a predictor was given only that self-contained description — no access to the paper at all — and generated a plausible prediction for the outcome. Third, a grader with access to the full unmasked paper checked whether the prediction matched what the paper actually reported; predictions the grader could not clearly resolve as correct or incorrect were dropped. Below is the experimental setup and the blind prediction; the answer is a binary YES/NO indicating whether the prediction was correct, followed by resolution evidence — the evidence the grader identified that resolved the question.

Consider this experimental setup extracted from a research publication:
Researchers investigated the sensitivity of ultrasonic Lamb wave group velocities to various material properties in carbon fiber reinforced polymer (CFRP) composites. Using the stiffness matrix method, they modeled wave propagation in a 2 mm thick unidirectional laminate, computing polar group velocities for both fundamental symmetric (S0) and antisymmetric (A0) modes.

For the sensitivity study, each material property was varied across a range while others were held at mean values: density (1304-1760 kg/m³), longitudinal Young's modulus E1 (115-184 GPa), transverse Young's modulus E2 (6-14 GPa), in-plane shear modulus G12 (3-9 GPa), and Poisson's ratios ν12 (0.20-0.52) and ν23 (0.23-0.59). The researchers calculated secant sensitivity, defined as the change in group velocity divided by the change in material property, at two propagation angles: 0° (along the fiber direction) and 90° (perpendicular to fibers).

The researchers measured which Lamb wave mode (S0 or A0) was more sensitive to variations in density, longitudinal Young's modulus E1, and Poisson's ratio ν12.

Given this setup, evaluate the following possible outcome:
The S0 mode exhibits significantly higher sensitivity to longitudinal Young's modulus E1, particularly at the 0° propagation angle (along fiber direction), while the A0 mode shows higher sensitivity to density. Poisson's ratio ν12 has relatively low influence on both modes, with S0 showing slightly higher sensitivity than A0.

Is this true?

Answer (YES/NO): NO